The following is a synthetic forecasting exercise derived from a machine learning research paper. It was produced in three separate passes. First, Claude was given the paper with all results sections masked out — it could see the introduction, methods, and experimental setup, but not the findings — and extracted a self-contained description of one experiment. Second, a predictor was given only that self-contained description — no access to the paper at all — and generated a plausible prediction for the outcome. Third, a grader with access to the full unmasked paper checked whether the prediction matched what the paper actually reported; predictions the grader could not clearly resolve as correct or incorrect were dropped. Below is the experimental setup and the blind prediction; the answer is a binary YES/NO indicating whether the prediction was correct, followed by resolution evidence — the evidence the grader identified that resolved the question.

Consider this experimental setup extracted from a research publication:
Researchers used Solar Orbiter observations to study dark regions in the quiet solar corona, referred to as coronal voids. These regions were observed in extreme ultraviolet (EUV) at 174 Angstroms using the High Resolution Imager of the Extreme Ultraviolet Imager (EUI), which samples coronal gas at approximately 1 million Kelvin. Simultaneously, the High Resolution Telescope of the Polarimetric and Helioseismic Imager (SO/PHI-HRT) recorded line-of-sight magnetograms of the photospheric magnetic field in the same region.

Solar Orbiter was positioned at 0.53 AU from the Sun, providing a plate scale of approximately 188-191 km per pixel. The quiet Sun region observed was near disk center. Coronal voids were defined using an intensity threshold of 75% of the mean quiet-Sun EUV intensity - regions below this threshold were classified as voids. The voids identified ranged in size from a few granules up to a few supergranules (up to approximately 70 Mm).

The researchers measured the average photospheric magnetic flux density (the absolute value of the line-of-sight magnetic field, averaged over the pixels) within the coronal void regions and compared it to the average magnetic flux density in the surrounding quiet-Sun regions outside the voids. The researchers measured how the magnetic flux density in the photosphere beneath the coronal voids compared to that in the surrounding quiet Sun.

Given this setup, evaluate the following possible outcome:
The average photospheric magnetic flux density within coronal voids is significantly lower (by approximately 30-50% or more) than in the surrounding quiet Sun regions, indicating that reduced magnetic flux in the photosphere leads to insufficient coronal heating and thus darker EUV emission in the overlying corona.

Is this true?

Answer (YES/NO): NO